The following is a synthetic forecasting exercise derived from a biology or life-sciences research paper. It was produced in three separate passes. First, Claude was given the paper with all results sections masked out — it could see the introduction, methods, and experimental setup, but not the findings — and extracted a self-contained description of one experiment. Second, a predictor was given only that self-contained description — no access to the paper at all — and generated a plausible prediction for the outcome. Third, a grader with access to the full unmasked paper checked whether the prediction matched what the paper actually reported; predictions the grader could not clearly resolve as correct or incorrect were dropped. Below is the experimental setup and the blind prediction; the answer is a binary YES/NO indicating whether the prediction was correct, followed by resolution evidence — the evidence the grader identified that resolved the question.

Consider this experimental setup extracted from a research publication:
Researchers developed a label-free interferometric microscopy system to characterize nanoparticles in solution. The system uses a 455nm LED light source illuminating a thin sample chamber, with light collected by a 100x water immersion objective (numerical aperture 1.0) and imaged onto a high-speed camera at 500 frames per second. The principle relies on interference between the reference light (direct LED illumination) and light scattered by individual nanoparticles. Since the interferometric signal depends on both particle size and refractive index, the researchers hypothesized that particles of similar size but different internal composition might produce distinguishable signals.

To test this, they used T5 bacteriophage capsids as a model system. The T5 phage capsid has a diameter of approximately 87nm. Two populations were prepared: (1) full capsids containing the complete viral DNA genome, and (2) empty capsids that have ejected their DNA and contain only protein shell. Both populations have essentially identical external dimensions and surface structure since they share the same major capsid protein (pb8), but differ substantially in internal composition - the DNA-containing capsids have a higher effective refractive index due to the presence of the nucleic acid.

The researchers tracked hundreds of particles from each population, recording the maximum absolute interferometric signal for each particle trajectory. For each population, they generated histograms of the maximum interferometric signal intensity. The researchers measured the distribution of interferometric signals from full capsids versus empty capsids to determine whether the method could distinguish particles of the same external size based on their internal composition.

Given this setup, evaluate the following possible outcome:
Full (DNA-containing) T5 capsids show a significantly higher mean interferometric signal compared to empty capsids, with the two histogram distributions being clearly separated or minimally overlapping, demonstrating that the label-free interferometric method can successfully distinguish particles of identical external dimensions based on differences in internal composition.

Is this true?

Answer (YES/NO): YES